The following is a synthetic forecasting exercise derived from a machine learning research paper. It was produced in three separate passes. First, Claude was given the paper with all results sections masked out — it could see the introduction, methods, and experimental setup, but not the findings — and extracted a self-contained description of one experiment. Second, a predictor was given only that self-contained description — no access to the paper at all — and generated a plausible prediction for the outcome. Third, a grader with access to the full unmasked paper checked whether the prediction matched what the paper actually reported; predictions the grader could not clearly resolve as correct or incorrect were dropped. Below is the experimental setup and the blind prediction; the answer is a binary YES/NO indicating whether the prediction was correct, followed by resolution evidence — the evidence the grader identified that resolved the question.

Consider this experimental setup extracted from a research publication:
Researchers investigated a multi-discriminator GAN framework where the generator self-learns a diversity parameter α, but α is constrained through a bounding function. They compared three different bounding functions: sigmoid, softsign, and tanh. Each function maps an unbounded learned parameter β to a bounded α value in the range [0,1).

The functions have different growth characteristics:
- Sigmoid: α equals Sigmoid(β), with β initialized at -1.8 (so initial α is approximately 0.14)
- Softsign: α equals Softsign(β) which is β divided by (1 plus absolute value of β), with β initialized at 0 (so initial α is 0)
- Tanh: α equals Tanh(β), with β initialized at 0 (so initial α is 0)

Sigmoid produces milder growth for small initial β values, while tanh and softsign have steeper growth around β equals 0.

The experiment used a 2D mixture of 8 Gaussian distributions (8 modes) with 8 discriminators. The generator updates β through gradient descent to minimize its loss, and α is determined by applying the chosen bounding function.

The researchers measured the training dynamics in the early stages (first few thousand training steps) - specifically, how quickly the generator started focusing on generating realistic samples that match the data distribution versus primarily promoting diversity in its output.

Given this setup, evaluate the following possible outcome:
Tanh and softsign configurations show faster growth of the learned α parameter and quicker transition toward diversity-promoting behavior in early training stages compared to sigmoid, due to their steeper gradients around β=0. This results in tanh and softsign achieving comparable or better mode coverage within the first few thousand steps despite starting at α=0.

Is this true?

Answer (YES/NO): NO